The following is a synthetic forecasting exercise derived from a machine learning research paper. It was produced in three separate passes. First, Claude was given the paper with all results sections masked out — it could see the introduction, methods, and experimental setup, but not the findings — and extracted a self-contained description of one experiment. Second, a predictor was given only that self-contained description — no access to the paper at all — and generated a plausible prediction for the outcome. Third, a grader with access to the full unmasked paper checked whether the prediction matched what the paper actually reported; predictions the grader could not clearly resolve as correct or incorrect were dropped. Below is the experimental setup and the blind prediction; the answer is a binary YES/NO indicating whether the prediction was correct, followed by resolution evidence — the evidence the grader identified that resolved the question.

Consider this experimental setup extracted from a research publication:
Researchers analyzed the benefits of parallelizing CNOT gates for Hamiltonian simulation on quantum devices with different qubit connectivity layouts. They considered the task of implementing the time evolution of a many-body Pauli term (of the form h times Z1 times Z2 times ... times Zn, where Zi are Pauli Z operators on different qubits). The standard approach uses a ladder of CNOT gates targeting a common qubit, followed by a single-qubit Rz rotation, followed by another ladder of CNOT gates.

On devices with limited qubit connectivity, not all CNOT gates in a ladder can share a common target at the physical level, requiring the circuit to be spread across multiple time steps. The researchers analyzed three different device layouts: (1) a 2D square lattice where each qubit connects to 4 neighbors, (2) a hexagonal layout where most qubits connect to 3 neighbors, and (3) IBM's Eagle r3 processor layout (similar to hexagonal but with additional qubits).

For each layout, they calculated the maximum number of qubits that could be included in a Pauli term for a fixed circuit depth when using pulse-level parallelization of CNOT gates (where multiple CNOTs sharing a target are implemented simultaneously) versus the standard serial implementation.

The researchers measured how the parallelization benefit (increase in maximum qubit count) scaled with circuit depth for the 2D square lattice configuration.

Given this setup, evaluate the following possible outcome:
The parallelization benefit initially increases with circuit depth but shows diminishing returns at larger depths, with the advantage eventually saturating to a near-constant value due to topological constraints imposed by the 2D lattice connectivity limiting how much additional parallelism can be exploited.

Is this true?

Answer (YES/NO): NO